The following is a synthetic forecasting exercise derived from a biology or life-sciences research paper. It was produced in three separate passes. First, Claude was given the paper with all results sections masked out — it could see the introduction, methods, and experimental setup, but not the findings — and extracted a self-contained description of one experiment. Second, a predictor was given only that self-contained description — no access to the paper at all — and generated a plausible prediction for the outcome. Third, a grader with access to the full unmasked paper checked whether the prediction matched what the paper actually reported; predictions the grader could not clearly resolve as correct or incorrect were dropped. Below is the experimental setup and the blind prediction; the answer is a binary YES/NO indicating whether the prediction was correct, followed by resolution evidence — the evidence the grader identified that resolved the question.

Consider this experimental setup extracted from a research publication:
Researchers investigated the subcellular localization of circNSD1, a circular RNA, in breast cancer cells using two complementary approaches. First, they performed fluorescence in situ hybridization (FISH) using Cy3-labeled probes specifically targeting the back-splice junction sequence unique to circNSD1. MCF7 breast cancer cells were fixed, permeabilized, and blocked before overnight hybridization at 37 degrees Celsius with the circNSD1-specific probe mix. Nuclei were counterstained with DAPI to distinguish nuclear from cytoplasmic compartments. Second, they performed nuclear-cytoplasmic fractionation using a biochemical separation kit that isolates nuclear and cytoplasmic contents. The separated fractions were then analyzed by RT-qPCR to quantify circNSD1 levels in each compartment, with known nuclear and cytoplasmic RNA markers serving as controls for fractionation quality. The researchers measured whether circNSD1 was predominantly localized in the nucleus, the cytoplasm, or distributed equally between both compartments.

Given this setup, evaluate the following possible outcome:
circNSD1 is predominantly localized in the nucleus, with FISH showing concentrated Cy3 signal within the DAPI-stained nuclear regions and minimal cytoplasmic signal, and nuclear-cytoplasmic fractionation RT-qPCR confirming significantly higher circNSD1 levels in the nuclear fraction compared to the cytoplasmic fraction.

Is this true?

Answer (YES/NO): NO